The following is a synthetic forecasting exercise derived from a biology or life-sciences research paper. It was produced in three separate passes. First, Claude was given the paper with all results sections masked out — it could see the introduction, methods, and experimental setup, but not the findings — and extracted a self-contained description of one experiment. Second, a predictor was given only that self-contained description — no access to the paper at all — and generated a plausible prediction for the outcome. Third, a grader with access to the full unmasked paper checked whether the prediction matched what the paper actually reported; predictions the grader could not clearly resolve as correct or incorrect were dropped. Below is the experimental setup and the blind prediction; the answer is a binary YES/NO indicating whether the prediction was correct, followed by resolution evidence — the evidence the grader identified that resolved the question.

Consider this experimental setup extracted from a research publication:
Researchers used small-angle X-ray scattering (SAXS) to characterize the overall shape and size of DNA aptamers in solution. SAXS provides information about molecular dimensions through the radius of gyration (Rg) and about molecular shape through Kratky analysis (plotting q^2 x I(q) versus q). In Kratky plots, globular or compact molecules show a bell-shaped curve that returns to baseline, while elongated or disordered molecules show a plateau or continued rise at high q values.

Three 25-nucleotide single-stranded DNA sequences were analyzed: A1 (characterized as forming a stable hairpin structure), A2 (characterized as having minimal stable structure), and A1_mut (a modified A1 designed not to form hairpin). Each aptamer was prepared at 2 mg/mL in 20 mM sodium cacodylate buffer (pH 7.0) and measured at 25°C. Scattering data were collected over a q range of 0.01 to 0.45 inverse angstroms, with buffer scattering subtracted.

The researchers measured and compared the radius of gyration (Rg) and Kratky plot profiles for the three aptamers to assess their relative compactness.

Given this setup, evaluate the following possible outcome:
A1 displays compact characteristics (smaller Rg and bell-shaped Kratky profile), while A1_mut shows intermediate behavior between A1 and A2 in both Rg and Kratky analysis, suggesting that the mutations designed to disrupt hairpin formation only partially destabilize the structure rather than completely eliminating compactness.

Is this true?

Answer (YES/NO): NO